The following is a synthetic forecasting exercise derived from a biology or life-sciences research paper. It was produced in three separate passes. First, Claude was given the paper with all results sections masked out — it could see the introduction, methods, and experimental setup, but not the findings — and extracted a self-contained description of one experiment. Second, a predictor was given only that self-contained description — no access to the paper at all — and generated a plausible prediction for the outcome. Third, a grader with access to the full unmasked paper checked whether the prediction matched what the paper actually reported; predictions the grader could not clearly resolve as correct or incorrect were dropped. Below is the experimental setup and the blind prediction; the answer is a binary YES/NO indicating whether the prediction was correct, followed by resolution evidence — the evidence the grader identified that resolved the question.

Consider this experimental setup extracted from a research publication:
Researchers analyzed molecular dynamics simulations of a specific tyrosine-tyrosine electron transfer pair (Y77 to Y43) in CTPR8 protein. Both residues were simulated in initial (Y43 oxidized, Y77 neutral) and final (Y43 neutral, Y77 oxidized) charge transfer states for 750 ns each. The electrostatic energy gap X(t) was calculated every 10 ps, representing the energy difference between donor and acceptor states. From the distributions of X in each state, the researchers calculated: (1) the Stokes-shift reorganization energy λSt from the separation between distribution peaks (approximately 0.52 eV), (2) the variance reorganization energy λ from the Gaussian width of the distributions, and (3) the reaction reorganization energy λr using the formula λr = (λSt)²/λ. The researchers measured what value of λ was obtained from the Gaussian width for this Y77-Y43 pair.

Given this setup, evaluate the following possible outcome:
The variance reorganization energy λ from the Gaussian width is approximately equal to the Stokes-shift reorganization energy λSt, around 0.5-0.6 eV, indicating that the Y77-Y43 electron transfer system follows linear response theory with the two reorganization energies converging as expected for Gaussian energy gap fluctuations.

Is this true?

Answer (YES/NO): NO